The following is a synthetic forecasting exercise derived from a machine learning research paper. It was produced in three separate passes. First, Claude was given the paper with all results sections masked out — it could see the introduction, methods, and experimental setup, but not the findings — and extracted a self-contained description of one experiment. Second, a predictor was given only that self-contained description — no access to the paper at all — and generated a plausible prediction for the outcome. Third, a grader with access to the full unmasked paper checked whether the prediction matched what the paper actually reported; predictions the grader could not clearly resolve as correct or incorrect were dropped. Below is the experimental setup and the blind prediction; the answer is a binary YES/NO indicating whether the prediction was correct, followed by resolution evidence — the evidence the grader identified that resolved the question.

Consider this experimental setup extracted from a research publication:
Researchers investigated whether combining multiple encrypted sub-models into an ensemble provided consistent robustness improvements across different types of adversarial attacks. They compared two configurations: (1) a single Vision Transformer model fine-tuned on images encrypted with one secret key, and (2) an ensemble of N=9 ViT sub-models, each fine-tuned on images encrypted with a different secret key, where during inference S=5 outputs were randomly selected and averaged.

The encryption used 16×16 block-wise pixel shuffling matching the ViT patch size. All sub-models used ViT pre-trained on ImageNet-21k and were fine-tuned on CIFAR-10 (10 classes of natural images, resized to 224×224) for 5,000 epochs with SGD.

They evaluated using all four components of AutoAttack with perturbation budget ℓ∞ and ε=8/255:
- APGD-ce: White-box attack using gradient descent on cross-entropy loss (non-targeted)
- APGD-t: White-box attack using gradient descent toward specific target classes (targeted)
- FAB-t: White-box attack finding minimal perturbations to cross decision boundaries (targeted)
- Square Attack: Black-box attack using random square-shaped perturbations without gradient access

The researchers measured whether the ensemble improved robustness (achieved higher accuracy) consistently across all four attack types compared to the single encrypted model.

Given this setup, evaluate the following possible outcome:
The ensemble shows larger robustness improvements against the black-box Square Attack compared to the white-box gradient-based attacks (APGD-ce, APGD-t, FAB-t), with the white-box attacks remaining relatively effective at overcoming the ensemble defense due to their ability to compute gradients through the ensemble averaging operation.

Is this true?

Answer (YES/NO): NO